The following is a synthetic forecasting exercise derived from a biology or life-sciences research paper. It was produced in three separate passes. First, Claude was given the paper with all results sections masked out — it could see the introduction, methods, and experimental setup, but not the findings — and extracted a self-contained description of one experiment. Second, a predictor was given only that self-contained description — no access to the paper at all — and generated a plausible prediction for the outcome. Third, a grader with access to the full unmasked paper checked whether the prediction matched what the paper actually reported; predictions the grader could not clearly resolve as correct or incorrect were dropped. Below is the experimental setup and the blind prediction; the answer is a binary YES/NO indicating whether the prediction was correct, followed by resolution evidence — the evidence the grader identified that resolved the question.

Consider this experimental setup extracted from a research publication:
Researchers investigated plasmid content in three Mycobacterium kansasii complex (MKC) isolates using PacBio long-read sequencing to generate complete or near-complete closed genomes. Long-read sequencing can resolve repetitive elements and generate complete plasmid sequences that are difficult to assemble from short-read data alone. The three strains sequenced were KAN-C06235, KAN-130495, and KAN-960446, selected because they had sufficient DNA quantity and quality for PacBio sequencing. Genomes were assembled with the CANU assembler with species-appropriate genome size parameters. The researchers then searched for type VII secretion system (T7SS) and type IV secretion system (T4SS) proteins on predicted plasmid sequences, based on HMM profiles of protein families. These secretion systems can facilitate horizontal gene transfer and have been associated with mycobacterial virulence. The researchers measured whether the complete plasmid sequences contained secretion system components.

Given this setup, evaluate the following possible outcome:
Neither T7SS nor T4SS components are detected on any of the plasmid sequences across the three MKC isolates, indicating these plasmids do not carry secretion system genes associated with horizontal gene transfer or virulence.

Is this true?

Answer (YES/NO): NO